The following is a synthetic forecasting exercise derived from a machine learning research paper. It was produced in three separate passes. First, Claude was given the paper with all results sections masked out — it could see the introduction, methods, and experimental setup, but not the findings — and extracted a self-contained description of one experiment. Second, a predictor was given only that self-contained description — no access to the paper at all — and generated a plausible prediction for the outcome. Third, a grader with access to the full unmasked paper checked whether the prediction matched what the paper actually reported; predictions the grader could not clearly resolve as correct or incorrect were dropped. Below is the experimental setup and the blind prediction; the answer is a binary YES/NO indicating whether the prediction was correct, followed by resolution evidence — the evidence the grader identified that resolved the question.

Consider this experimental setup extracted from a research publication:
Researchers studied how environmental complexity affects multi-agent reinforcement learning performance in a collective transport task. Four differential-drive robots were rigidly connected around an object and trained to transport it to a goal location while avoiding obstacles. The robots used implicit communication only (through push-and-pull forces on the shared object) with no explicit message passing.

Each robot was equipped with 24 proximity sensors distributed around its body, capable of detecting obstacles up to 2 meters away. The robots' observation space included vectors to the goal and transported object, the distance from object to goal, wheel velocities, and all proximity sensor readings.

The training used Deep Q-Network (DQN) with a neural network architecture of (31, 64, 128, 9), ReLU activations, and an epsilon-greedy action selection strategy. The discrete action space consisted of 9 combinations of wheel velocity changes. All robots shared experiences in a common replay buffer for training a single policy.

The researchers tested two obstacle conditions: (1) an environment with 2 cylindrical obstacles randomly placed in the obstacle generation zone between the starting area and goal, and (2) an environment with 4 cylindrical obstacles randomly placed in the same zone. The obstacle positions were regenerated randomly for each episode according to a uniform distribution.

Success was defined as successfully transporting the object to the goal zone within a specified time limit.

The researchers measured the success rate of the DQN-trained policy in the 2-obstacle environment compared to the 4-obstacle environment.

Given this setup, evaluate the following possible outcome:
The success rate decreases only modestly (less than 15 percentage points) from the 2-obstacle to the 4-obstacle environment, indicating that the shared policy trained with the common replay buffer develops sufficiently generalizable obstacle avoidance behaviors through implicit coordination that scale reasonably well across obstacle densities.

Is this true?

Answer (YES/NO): NO